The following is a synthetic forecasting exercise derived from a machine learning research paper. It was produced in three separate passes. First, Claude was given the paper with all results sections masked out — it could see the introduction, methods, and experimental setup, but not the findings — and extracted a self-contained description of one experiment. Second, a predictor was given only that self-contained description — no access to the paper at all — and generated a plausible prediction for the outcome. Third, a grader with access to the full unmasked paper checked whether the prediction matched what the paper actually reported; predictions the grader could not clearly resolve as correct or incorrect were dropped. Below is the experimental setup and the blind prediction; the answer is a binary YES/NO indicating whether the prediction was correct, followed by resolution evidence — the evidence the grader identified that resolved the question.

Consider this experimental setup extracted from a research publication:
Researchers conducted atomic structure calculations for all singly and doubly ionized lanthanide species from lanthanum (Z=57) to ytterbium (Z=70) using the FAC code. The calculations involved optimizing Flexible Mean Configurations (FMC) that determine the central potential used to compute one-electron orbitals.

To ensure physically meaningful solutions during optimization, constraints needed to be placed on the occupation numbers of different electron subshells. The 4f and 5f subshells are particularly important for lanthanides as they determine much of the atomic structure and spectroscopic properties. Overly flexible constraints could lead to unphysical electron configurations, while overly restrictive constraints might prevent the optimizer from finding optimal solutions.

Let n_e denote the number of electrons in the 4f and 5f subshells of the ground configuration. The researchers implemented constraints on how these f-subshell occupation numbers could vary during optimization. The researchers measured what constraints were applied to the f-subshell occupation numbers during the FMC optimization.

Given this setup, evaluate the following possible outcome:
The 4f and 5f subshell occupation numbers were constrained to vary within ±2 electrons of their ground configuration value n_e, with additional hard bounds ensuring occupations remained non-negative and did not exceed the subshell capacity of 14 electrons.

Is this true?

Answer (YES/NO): NO